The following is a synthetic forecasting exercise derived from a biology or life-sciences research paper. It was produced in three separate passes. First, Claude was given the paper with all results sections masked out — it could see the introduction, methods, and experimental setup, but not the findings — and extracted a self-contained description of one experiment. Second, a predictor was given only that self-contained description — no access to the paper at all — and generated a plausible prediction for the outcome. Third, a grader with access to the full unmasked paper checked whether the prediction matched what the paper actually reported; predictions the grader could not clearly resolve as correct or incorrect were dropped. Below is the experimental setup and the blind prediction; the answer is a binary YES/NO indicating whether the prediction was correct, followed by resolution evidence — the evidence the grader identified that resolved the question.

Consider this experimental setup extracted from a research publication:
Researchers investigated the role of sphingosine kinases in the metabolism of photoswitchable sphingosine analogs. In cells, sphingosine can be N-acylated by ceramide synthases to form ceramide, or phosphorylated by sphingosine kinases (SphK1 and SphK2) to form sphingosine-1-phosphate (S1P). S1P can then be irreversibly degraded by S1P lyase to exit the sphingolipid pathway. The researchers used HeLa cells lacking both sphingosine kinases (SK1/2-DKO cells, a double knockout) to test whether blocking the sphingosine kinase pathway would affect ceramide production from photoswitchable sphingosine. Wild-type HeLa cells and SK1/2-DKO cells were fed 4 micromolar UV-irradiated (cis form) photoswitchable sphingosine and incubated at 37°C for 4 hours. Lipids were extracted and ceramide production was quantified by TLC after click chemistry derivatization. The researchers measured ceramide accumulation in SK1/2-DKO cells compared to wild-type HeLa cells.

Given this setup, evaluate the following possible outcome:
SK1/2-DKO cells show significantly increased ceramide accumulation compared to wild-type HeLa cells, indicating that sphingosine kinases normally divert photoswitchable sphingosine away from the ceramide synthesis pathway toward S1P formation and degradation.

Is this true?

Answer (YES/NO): YES